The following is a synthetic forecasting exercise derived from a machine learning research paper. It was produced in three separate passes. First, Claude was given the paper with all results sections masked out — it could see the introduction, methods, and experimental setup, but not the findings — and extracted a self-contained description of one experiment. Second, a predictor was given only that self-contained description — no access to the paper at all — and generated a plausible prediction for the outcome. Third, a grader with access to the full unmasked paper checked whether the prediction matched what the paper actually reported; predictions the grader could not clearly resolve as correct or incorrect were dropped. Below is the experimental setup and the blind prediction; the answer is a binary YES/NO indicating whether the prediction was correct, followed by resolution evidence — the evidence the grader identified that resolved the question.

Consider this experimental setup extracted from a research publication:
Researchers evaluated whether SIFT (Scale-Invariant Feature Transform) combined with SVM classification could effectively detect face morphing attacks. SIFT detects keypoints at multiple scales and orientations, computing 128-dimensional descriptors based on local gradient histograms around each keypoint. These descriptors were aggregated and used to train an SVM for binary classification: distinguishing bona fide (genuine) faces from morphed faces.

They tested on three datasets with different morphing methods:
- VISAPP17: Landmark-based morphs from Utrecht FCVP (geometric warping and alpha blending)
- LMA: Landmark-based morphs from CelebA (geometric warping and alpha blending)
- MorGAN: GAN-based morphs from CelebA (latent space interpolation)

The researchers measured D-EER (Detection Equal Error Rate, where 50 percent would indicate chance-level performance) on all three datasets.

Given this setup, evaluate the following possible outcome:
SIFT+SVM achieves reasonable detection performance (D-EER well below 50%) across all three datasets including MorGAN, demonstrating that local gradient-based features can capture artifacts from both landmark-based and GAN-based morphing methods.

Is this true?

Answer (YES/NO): NO